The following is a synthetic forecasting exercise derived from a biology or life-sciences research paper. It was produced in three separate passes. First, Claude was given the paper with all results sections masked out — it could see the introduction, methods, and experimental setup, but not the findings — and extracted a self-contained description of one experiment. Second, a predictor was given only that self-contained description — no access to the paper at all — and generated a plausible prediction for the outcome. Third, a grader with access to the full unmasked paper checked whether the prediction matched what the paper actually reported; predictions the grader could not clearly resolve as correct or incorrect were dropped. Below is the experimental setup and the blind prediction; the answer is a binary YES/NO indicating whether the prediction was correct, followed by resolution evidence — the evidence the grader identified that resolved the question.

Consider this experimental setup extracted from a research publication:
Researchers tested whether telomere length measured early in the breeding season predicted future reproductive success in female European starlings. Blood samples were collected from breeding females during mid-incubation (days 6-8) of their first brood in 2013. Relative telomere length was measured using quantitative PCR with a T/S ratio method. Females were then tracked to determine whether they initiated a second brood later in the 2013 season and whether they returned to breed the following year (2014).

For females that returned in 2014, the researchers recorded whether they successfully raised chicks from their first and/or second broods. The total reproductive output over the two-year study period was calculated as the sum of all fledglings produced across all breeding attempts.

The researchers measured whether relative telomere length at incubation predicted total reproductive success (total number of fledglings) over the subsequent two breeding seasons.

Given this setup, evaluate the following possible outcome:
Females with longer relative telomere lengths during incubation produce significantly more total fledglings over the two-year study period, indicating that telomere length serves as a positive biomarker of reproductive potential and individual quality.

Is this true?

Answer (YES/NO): NO